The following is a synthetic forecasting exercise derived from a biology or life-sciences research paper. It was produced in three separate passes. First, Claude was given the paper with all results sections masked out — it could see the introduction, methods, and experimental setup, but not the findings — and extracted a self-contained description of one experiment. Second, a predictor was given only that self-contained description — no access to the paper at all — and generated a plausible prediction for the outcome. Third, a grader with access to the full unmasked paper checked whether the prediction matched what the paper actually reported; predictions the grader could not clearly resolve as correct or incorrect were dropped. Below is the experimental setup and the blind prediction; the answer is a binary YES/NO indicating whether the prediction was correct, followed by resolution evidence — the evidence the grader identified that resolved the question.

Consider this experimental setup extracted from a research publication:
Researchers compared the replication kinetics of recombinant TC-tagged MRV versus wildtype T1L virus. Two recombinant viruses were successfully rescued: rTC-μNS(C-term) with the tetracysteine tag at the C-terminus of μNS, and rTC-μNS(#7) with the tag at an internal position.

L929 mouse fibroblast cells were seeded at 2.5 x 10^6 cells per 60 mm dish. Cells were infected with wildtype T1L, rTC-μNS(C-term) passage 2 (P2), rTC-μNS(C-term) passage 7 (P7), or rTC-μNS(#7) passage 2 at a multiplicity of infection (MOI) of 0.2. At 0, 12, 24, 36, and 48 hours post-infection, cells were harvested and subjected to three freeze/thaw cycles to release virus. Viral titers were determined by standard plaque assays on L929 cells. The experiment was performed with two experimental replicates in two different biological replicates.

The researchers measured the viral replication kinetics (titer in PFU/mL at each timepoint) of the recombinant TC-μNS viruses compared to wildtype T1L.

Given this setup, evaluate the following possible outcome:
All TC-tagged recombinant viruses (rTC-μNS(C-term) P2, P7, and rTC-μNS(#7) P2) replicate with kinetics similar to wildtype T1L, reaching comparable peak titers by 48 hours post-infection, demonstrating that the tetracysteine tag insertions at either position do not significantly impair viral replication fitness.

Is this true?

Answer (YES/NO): NO